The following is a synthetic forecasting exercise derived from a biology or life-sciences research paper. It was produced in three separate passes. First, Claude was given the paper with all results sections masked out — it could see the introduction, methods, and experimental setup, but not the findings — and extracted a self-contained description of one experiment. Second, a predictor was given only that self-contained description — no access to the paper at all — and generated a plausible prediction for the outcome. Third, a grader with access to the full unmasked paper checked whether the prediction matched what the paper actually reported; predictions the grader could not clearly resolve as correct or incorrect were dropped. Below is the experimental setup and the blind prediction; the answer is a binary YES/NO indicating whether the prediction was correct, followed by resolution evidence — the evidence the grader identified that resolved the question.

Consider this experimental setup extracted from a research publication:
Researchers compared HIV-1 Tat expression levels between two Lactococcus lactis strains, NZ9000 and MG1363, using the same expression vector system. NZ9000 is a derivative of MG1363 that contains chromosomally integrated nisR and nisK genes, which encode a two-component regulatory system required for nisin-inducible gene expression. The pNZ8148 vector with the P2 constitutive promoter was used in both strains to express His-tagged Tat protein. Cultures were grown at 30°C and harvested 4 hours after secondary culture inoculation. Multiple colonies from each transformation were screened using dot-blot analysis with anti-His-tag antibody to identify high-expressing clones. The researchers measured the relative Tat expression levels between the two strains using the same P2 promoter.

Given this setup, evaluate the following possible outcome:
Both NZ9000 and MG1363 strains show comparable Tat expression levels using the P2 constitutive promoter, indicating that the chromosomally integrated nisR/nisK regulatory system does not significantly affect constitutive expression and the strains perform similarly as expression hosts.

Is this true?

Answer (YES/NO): NO